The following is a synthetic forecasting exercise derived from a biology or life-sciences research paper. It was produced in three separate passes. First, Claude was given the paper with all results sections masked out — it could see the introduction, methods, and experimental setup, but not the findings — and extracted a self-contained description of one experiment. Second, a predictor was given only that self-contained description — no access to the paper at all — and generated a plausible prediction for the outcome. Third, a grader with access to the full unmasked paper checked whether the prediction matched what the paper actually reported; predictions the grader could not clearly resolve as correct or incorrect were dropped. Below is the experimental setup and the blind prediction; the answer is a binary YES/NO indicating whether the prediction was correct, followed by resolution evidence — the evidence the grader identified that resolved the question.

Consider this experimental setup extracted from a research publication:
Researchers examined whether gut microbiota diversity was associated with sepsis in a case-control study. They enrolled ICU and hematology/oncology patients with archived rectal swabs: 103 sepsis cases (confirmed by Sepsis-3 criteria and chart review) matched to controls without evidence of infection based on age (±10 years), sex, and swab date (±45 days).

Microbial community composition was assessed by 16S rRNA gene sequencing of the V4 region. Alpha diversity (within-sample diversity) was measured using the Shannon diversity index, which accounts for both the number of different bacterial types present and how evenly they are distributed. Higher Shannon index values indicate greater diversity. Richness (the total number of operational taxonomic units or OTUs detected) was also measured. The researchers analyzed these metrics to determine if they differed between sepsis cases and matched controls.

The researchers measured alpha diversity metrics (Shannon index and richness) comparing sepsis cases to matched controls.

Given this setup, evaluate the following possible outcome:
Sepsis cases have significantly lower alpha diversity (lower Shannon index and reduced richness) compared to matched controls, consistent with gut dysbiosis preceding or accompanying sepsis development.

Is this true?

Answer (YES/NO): NO